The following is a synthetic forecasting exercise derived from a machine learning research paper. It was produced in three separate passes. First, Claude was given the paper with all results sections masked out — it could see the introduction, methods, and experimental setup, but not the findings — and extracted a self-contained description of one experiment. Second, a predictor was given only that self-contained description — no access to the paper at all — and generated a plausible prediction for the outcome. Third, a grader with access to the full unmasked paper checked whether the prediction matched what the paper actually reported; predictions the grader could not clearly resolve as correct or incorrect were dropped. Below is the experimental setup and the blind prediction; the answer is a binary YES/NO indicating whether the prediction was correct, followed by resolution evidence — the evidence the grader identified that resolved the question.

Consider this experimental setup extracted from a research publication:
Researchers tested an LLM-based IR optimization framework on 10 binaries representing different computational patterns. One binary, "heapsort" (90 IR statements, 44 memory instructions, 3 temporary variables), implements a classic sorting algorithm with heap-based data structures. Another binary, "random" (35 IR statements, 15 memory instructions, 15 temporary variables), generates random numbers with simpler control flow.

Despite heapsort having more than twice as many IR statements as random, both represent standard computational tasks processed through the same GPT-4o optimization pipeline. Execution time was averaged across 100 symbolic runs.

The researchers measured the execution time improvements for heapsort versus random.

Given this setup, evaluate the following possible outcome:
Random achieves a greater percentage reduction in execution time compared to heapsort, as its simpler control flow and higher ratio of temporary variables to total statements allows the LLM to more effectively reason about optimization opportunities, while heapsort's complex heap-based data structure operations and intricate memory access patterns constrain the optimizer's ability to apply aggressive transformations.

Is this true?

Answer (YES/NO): YES